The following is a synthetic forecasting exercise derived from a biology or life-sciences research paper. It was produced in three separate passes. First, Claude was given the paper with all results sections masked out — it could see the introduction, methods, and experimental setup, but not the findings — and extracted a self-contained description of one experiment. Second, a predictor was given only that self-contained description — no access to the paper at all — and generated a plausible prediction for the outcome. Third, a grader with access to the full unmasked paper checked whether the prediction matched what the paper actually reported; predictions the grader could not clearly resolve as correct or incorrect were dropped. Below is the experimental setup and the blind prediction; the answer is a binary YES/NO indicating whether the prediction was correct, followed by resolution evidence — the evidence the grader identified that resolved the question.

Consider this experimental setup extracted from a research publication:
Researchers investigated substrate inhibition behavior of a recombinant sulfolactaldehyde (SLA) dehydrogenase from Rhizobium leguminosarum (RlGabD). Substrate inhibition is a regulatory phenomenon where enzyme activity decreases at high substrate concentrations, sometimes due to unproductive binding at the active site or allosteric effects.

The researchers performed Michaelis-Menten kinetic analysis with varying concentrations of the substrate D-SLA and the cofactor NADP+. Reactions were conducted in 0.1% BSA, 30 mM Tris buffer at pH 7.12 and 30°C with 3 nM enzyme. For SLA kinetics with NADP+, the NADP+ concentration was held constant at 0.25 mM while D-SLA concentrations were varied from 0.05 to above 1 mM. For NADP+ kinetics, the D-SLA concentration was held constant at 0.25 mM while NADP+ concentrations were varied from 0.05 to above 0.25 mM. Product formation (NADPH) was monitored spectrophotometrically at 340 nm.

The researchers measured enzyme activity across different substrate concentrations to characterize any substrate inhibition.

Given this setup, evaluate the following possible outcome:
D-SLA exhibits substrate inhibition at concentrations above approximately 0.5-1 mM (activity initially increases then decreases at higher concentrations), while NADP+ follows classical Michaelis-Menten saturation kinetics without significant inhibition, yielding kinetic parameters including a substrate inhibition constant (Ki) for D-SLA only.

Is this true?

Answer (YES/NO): NO